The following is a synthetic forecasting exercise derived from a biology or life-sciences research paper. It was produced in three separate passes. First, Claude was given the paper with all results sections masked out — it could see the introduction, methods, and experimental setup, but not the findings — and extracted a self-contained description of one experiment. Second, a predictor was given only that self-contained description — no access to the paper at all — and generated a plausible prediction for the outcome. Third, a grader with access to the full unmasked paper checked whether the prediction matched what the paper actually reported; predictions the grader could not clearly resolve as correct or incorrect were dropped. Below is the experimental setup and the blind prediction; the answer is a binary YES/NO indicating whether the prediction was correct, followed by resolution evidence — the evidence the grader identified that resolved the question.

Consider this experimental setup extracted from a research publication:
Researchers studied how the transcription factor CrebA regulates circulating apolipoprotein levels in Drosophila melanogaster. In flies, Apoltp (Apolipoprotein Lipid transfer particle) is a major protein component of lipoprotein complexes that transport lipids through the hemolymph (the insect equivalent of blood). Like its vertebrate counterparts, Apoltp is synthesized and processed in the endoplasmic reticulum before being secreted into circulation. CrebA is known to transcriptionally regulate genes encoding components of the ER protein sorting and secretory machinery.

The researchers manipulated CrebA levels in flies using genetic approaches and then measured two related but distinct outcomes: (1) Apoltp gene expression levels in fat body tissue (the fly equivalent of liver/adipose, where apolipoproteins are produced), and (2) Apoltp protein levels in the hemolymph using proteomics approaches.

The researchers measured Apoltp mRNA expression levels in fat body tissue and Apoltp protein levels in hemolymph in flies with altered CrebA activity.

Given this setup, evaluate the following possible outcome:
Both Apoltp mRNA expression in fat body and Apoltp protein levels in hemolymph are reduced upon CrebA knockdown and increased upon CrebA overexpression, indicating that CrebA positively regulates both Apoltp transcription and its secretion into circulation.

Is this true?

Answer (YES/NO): NO